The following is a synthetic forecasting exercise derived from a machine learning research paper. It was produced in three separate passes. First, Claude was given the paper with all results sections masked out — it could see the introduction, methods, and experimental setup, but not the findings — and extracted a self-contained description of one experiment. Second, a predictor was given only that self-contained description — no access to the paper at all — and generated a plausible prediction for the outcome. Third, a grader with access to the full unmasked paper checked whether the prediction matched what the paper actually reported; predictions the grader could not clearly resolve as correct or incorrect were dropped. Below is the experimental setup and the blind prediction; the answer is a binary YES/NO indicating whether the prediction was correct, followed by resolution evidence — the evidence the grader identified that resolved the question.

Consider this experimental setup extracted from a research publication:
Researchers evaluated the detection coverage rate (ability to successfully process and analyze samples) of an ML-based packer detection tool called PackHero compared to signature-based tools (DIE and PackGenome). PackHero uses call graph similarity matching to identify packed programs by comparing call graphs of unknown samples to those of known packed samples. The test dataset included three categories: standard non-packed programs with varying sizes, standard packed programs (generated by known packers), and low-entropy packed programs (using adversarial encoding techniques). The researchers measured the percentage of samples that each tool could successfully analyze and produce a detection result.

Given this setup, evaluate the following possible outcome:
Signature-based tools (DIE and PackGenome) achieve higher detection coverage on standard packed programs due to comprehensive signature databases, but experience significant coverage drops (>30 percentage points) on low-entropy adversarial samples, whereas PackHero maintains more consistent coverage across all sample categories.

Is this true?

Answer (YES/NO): NO